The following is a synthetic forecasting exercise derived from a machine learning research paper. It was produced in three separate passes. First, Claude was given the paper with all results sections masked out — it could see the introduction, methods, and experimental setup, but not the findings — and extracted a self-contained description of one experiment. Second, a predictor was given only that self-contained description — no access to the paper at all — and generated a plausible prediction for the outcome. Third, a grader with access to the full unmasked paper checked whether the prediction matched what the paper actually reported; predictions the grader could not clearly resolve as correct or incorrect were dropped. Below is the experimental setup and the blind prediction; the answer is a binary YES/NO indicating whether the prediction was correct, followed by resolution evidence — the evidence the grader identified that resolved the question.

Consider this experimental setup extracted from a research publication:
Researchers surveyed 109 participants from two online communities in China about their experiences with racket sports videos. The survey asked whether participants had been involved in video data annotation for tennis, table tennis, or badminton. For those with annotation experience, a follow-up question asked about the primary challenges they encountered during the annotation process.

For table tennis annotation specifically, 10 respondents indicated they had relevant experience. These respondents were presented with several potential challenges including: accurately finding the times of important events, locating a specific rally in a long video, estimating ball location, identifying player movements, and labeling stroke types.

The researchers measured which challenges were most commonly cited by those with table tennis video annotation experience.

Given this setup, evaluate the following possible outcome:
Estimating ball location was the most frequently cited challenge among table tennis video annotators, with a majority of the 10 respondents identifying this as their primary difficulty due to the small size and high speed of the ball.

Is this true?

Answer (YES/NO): NO